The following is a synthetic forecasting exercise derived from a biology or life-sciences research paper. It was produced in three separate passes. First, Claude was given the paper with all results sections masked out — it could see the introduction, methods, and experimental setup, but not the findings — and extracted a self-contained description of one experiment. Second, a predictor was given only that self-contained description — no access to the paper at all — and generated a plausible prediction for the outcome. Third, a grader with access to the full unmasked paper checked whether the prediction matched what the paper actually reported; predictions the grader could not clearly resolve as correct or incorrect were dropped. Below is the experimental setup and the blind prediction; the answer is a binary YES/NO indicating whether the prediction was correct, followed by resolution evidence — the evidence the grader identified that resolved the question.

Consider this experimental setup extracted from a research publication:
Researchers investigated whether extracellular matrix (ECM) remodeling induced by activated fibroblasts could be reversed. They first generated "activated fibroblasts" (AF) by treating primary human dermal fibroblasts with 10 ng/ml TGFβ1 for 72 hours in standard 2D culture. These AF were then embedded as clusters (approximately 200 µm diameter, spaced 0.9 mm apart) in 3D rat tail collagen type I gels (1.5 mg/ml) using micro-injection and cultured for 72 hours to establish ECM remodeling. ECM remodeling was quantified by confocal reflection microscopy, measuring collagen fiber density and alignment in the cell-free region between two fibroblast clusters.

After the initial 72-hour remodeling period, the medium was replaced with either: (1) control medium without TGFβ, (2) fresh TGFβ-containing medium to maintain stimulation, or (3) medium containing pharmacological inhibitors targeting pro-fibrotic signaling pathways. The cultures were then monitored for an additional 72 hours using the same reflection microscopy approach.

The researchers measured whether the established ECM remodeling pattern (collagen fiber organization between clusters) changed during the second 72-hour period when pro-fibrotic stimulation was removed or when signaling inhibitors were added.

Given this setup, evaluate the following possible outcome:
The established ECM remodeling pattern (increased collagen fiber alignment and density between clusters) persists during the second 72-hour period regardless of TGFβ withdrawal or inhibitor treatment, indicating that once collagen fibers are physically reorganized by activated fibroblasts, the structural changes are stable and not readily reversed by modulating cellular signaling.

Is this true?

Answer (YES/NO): YES